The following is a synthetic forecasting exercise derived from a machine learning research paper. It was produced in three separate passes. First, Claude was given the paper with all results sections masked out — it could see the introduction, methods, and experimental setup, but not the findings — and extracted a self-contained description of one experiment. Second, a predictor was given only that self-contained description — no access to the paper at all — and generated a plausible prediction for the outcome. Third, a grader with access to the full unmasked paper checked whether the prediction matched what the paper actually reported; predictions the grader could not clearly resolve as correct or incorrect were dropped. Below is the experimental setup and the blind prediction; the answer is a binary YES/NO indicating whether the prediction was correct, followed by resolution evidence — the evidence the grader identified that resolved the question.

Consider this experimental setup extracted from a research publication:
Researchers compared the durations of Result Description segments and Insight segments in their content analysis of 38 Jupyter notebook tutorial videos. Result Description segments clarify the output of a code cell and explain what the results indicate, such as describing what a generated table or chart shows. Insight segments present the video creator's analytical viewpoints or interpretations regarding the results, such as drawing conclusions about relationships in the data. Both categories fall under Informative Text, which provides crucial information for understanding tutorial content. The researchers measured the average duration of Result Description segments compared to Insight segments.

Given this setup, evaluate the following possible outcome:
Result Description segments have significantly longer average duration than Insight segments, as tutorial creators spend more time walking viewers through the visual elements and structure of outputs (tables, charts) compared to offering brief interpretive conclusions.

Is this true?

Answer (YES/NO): NO